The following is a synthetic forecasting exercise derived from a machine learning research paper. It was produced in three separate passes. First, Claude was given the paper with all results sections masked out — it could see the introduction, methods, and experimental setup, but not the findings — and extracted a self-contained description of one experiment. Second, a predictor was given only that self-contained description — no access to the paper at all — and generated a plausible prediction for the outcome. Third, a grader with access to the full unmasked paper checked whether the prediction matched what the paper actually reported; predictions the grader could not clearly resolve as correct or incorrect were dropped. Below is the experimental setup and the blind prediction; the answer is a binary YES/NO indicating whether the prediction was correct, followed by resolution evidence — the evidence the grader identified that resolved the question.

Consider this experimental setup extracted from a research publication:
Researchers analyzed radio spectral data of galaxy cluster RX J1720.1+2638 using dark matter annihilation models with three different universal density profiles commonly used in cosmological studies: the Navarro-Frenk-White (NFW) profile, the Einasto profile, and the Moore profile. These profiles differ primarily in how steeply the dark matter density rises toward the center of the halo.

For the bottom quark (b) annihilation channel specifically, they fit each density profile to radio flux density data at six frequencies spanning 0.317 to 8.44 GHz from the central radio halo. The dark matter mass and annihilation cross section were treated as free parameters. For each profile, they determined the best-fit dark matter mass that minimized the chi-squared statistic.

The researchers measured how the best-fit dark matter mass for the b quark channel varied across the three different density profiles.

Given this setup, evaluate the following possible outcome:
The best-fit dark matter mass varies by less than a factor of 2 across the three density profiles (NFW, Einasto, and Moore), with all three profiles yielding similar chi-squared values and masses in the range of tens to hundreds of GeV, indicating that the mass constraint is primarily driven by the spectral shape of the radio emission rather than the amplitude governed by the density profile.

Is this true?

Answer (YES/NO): YES